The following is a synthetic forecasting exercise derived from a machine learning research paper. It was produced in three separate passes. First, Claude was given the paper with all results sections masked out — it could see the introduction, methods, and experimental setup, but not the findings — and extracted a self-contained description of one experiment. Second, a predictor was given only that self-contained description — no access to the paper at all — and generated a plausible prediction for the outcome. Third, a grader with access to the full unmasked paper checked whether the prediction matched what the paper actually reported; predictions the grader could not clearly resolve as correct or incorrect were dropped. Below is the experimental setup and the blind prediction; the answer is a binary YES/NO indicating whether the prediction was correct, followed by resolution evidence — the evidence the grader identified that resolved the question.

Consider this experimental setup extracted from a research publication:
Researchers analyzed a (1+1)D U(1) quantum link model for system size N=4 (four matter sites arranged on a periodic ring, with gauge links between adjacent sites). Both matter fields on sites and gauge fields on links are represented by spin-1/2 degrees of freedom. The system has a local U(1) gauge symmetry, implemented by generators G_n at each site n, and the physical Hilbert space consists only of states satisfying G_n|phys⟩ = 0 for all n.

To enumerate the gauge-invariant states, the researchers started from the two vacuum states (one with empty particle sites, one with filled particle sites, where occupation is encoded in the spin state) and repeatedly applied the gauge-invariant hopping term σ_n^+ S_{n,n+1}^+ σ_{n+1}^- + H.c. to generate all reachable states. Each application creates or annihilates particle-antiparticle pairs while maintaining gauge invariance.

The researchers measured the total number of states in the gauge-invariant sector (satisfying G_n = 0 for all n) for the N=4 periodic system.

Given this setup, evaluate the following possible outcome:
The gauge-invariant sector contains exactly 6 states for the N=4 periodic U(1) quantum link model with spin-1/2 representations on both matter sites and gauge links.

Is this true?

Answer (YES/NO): NO